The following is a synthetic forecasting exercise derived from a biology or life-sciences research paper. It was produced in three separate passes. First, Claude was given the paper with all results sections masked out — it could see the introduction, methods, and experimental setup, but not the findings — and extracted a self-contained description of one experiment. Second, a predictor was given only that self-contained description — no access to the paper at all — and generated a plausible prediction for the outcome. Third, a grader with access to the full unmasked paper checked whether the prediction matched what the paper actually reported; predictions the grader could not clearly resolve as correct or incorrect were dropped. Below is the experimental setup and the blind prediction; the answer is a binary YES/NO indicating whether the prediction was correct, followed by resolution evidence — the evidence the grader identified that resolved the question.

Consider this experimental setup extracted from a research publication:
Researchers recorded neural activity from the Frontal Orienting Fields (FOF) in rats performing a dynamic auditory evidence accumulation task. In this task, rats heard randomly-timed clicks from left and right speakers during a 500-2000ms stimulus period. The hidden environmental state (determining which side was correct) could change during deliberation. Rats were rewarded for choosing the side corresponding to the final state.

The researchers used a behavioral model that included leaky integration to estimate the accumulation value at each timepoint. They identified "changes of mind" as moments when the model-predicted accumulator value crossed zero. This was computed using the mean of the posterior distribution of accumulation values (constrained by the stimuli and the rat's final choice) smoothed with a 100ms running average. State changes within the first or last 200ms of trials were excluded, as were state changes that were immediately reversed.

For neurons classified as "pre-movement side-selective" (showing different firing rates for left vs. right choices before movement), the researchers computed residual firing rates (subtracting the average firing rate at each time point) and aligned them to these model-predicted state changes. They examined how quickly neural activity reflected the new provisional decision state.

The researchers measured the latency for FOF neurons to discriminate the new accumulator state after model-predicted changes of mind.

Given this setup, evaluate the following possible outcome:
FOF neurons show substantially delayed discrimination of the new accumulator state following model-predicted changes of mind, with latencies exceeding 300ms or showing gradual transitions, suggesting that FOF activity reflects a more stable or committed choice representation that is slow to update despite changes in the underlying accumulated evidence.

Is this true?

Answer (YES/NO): NO